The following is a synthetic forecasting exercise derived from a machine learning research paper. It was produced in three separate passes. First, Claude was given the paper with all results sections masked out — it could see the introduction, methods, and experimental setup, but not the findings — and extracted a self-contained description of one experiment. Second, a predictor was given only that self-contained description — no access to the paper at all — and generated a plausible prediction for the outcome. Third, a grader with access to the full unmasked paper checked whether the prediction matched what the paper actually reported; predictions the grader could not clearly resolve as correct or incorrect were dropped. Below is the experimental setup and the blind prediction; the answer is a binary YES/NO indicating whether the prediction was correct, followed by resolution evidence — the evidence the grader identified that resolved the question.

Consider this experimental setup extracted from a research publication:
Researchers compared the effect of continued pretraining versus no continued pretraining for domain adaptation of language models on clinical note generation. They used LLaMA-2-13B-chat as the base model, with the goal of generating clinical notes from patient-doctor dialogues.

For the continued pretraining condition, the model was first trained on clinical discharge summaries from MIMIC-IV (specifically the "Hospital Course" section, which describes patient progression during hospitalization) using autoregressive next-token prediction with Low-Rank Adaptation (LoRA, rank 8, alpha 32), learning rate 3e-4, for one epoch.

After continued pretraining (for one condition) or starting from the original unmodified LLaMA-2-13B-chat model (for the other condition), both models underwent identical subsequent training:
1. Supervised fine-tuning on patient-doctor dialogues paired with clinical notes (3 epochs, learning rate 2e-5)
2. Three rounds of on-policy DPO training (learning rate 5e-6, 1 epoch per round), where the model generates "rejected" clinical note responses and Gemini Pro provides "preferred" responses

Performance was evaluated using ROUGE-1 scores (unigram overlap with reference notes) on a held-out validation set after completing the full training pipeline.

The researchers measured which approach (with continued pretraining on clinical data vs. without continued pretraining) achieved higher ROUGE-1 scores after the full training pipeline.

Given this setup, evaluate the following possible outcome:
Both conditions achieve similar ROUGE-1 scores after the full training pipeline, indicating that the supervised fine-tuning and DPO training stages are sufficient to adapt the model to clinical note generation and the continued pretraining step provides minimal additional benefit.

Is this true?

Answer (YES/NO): YES